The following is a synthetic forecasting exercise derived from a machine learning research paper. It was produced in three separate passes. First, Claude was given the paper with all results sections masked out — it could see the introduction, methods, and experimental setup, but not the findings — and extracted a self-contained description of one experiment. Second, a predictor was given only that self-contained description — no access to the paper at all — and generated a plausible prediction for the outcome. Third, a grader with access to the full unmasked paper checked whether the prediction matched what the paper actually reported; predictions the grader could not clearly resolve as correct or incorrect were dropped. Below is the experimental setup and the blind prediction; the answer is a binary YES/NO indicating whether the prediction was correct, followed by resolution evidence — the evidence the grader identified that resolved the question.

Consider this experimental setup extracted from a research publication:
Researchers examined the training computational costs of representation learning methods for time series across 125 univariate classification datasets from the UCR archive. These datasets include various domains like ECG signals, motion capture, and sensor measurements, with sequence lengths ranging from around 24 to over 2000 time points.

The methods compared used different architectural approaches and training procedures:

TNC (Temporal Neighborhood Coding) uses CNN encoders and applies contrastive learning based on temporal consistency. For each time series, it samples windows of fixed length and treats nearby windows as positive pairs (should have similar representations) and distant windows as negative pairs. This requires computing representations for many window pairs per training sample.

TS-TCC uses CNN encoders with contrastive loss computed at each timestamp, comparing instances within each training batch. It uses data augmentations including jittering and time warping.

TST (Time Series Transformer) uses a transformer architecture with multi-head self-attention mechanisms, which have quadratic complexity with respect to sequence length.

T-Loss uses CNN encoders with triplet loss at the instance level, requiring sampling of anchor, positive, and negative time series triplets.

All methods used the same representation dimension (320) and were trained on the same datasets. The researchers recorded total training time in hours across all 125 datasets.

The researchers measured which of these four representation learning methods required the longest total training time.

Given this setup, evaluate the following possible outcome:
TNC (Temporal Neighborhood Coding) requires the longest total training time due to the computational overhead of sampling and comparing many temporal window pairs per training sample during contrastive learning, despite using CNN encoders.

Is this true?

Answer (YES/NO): YES